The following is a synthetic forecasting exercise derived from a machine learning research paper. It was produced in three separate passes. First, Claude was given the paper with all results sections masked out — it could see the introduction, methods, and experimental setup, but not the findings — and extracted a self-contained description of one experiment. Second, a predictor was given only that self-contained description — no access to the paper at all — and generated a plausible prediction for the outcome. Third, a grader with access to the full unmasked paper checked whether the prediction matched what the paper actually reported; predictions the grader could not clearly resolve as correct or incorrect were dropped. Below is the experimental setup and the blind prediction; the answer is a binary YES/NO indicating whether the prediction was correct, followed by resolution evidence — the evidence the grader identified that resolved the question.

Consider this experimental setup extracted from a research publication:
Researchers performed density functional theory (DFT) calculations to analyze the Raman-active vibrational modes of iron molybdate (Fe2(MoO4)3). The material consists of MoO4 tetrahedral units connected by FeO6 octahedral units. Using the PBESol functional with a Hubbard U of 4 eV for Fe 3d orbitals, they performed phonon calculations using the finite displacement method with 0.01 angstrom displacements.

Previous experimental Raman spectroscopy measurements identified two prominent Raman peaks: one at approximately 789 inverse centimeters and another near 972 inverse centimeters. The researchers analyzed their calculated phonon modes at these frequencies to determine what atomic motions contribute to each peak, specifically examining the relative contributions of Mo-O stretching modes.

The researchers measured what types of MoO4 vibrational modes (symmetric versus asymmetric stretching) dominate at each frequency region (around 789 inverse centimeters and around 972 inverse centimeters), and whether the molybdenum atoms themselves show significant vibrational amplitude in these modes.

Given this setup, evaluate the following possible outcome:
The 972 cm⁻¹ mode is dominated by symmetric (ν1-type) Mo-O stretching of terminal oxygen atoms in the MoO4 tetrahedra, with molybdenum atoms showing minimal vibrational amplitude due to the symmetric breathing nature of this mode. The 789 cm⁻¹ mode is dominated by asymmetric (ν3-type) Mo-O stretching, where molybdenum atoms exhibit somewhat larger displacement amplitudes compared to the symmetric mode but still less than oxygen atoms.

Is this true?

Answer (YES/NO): YES